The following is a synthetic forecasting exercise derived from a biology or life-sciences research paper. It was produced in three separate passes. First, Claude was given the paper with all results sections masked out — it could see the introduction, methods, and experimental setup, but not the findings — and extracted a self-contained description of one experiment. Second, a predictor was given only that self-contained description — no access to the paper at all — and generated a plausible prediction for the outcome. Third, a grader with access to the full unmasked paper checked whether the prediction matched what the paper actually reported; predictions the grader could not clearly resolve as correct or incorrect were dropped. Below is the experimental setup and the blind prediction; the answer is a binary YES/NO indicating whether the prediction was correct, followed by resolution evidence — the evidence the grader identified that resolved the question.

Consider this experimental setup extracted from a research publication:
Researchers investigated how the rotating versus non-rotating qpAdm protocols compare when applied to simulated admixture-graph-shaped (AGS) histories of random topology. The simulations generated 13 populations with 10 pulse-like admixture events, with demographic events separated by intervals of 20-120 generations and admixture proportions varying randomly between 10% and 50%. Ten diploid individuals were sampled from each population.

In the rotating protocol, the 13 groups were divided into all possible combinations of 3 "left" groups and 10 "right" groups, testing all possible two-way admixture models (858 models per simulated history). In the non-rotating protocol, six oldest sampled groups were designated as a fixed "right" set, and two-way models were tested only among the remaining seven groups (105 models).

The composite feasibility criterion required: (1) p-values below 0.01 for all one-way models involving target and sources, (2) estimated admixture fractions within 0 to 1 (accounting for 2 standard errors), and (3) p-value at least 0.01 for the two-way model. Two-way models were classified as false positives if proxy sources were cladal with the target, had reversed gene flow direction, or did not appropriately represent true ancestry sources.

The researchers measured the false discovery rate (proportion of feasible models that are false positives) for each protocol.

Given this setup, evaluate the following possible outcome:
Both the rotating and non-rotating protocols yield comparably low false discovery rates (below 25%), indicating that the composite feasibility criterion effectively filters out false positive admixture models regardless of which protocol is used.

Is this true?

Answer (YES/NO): NO